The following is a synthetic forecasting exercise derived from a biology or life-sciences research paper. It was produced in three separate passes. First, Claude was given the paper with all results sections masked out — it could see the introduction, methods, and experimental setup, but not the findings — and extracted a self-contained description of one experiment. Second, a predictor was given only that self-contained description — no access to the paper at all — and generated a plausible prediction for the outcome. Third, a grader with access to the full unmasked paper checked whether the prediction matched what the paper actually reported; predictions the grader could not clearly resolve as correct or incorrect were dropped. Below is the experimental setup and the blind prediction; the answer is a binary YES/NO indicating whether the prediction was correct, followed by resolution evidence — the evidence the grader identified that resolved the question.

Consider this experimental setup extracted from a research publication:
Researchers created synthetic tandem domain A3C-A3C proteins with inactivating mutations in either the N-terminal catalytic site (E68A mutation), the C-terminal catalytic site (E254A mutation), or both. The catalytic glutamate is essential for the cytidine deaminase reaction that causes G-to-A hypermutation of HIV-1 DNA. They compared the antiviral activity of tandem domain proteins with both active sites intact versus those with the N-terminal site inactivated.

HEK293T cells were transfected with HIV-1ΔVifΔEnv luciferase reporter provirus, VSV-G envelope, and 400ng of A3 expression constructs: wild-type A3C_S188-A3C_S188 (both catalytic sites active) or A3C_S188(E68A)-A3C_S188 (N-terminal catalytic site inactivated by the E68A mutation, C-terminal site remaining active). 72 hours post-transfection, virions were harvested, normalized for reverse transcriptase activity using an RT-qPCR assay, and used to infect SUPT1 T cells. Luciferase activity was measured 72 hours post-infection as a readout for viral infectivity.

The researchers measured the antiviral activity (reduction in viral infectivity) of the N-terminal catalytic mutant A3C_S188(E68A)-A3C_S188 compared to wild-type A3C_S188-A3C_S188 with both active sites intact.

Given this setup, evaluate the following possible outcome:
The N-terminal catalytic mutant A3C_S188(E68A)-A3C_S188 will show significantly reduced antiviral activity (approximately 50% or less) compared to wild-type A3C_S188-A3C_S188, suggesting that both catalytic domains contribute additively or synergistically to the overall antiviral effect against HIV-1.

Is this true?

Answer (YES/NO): NO